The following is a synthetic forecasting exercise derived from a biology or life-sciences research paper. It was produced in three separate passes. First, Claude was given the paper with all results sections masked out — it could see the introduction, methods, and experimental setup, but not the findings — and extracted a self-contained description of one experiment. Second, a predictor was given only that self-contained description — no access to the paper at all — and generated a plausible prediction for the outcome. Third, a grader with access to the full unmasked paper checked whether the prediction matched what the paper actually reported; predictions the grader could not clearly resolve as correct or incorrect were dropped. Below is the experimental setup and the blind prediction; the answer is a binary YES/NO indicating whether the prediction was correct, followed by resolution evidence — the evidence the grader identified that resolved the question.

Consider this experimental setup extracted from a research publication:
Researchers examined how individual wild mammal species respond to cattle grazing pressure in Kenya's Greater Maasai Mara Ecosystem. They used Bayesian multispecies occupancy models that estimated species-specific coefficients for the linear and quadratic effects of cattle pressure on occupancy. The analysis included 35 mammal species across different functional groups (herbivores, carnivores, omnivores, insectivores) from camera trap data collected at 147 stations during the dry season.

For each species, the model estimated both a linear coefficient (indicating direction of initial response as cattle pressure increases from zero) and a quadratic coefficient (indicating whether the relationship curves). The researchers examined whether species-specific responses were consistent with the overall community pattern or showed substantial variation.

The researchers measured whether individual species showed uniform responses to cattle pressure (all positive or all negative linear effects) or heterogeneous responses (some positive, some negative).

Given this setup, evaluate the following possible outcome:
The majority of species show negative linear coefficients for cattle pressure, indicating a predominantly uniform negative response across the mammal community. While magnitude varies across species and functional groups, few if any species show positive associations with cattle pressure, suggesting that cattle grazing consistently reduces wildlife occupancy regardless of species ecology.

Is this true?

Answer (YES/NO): NO